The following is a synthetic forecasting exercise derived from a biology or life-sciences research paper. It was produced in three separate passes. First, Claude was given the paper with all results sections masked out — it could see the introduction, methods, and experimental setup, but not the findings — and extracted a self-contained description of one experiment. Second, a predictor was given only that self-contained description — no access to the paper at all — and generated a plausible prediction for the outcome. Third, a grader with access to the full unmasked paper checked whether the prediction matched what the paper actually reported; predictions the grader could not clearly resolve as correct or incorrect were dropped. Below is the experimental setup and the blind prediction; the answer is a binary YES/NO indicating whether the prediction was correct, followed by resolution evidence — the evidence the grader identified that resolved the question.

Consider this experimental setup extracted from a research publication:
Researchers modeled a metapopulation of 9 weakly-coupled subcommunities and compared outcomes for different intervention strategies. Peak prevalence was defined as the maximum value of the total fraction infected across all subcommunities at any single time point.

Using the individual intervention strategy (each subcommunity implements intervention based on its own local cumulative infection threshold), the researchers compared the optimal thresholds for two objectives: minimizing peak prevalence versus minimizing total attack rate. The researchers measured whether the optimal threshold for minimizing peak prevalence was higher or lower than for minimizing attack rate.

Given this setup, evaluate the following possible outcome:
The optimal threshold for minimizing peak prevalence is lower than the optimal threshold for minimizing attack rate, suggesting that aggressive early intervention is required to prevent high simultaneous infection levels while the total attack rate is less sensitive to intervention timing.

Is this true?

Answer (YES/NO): YES